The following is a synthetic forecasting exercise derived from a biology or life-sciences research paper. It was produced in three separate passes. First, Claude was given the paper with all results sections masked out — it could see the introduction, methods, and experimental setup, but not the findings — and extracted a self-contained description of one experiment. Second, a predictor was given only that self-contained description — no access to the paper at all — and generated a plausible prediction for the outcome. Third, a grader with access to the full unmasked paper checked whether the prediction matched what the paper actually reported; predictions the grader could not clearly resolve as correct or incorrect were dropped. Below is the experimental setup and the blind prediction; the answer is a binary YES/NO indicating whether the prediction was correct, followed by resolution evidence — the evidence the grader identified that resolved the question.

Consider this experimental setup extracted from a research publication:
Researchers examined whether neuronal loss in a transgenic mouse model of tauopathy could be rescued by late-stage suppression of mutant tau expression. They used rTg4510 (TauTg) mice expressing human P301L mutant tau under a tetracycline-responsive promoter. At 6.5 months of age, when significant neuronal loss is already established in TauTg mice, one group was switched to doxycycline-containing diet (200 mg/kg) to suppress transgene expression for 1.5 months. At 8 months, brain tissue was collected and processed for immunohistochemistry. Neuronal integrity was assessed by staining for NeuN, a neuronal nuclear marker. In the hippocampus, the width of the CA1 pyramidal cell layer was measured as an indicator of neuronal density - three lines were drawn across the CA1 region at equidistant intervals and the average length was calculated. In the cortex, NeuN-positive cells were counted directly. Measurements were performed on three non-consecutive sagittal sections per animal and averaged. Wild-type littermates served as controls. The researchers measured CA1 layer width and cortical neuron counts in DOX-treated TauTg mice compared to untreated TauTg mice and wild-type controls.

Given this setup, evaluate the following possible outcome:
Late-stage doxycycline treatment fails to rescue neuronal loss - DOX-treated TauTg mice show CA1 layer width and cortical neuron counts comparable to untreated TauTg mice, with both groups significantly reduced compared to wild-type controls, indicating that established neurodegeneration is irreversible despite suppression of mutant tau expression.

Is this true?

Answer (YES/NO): YES